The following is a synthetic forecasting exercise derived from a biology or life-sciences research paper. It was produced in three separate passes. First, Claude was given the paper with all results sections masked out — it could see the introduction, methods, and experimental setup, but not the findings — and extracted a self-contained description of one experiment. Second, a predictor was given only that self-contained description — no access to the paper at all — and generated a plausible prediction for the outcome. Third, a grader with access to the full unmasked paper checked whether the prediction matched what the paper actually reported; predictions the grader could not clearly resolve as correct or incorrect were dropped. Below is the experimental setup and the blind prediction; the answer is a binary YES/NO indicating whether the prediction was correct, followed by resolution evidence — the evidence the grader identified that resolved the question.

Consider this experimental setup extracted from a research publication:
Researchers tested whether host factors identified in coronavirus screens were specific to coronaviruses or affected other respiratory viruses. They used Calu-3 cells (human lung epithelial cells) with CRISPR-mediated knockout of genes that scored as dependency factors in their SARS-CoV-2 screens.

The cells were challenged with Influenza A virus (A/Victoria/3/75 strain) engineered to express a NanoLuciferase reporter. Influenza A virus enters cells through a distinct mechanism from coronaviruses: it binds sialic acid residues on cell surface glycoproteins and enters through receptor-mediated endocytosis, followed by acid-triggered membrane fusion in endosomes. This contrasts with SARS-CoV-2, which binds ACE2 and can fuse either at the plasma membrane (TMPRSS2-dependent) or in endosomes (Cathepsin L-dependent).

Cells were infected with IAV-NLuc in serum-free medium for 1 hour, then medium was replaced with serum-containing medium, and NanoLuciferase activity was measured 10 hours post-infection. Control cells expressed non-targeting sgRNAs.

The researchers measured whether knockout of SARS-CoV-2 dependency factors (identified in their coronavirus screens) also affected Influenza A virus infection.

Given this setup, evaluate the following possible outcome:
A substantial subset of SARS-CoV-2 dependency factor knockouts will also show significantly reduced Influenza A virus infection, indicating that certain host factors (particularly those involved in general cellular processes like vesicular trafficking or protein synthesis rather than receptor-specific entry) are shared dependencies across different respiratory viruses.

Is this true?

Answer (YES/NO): NO